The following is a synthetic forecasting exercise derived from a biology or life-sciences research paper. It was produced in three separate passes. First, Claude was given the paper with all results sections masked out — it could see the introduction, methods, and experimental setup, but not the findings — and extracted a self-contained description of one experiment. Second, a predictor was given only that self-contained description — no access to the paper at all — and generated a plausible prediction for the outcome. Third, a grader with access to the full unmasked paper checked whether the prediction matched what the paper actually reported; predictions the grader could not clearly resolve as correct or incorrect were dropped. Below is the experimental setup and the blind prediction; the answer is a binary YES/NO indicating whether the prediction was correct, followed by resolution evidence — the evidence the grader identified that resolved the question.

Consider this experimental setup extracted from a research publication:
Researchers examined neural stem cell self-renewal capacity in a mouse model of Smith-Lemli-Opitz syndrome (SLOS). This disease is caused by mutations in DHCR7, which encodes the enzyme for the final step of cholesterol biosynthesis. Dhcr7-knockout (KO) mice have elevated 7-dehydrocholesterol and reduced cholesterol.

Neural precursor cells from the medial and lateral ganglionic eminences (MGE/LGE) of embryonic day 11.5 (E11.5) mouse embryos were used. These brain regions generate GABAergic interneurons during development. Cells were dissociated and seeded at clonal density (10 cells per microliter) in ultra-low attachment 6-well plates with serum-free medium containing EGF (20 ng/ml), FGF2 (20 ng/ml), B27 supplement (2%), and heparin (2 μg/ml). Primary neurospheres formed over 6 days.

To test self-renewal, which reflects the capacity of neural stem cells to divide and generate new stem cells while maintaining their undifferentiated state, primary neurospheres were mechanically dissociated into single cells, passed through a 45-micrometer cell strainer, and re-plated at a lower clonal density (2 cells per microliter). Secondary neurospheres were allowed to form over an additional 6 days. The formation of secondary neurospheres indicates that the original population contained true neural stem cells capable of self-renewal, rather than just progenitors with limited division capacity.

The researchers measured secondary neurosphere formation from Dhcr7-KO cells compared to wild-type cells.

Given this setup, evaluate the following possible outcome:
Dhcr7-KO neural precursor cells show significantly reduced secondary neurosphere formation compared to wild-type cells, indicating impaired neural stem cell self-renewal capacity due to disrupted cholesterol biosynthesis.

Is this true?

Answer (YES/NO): YES